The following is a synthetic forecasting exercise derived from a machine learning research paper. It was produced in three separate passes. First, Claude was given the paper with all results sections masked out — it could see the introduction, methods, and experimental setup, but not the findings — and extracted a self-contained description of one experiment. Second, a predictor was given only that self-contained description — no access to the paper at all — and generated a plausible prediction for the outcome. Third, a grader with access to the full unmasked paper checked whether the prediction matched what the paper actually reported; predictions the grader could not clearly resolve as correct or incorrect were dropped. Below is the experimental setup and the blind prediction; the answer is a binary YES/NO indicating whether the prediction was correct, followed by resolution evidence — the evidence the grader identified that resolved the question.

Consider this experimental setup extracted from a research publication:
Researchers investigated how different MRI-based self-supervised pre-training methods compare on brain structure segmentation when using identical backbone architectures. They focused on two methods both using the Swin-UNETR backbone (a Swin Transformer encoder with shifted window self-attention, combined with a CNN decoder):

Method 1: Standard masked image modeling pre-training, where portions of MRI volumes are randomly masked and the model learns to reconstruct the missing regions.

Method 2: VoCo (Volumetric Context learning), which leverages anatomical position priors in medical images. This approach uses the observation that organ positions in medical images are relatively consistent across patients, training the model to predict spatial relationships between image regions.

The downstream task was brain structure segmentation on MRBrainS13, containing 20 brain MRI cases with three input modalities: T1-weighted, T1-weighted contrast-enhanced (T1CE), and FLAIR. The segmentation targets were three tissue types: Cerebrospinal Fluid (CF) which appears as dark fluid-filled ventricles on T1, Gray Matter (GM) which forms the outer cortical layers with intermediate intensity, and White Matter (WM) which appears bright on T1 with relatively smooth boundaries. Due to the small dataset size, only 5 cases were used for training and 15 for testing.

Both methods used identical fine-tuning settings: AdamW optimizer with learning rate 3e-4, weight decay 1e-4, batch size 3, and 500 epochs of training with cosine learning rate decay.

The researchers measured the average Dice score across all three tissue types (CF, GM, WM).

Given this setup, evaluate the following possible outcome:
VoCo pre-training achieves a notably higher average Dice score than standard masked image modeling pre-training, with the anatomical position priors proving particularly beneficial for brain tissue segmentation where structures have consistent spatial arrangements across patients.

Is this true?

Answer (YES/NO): NO